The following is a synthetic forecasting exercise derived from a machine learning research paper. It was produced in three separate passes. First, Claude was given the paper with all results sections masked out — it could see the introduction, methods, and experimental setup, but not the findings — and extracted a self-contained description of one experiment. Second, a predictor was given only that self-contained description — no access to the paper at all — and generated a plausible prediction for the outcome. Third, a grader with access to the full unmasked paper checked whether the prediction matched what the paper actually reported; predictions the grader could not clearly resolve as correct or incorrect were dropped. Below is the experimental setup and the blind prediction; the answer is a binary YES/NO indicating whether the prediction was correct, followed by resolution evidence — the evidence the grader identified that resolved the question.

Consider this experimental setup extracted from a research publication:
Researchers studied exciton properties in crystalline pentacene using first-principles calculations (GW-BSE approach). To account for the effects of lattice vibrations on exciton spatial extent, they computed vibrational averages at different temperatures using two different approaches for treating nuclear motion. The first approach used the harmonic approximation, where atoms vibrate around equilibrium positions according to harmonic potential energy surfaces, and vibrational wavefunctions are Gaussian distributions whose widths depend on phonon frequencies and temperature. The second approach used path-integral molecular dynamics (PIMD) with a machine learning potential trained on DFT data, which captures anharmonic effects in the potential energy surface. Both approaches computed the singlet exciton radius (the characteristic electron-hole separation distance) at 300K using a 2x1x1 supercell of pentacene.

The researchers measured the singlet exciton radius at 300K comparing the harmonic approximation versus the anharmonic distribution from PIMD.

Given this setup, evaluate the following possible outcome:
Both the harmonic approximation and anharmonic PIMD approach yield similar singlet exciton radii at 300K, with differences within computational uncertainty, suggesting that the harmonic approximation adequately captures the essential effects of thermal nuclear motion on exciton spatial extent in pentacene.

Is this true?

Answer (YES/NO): NO